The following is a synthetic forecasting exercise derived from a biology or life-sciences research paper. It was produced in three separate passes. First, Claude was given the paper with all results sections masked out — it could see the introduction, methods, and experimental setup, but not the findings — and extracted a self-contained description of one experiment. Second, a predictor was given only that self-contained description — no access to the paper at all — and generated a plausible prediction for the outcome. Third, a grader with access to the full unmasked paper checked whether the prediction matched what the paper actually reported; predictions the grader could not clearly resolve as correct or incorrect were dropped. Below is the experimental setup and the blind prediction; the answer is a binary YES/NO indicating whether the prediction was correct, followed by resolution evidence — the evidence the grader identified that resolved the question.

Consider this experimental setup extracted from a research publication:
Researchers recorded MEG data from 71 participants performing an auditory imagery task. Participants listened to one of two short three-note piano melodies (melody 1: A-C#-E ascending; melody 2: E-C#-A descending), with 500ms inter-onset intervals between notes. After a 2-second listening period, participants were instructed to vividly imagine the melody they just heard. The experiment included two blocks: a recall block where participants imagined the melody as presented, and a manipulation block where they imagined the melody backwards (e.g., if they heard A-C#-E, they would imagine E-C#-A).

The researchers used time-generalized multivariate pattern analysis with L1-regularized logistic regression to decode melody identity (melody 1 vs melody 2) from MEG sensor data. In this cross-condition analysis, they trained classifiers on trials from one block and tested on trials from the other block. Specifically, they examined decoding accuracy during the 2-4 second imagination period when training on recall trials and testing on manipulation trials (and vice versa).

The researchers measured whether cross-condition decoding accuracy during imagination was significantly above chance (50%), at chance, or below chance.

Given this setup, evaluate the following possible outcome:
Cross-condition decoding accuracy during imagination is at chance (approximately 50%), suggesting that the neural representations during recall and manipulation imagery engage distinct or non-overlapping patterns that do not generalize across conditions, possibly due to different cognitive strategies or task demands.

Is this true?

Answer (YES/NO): NO